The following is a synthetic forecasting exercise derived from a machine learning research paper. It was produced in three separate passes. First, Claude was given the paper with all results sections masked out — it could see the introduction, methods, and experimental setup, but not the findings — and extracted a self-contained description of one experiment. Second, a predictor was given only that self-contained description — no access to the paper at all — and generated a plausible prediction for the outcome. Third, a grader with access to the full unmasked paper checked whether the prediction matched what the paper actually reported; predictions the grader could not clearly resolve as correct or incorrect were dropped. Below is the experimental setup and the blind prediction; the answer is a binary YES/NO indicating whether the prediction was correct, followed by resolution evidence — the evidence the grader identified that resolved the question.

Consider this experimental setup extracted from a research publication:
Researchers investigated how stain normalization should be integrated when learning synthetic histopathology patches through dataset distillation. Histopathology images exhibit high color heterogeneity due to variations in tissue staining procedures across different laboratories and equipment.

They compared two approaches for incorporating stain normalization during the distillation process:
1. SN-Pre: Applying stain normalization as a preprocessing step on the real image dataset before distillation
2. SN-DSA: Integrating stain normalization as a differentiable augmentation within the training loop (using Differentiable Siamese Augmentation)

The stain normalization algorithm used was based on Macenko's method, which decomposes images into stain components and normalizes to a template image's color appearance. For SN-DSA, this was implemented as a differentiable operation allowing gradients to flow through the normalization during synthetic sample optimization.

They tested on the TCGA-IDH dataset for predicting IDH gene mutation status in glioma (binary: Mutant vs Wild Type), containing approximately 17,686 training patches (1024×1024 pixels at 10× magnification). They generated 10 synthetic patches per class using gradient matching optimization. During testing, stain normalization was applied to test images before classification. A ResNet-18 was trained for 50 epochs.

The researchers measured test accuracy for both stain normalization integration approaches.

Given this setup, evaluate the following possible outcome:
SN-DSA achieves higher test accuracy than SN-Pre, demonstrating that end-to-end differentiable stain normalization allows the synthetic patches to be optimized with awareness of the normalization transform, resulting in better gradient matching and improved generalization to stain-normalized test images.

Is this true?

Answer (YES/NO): YES